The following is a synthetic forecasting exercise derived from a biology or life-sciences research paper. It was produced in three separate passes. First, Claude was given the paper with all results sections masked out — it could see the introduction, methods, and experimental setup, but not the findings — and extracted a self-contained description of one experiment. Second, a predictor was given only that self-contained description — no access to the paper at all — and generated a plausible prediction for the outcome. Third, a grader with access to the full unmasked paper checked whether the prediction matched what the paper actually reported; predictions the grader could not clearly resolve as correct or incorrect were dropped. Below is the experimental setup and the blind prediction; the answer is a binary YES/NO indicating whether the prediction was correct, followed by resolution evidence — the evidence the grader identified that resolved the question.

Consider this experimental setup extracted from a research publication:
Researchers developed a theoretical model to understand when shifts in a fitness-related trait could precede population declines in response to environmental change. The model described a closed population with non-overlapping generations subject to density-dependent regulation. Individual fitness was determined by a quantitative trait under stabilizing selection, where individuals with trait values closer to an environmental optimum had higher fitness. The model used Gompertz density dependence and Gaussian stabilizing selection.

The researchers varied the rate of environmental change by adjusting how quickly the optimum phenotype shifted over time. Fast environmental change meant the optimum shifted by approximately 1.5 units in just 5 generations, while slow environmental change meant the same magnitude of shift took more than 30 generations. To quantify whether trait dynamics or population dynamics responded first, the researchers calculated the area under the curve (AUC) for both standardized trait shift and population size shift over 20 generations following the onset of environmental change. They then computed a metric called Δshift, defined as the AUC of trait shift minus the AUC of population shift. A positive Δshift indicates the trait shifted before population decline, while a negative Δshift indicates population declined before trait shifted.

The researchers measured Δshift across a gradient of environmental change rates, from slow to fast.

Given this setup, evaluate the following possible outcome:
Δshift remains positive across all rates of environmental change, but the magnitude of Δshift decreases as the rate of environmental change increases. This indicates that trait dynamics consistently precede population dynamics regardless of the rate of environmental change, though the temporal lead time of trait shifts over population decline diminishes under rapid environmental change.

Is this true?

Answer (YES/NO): NO